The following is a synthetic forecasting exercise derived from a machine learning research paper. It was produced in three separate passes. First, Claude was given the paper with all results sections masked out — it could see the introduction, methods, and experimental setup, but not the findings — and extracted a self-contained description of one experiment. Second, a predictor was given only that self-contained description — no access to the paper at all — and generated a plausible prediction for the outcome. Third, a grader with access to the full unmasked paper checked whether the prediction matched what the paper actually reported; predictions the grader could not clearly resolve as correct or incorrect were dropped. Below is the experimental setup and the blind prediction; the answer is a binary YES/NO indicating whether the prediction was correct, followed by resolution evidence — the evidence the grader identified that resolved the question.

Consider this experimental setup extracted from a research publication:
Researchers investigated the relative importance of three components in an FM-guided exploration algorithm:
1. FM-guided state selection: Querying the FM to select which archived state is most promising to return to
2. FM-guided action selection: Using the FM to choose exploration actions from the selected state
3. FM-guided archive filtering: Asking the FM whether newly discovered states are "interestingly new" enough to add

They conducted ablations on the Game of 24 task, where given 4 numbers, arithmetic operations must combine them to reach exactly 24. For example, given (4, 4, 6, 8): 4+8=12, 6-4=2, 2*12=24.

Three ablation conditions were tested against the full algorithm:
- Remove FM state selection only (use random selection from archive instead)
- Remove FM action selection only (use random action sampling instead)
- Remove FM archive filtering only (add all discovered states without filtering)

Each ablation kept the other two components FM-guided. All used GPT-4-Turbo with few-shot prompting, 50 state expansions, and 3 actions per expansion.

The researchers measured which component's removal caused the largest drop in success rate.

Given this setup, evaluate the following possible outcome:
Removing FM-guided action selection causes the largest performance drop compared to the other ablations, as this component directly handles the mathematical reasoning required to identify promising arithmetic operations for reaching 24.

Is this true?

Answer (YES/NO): YES